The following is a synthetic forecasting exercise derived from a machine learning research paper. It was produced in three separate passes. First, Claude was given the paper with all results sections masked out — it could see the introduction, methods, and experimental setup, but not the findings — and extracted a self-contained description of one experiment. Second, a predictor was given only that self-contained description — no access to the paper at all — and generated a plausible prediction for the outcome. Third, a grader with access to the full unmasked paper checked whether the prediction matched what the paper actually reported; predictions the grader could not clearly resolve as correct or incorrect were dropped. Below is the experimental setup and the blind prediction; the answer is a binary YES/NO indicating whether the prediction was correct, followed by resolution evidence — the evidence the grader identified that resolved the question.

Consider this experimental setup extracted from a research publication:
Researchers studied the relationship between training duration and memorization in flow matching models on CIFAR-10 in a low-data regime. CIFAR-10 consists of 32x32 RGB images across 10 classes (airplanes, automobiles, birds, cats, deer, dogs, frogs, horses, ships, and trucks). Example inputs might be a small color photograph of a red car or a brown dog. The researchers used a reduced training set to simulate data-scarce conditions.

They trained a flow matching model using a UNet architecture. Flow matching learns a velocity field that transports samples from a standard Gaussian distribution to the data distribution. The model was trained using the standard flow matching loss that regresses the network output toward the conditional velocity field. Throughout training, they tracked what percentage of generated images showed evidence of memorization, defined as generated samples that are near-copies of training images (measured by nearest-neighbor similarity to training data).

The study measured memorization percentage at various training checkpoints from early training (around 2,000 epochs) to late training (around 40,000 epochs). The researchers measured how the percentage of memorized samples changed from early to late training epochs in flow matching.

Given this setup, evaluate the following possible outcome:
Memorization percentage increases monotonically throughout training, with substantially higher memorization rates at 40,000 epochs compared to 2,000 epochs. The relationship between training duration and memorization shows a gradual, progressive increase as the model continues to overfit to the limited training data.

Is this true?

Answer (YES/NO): NO